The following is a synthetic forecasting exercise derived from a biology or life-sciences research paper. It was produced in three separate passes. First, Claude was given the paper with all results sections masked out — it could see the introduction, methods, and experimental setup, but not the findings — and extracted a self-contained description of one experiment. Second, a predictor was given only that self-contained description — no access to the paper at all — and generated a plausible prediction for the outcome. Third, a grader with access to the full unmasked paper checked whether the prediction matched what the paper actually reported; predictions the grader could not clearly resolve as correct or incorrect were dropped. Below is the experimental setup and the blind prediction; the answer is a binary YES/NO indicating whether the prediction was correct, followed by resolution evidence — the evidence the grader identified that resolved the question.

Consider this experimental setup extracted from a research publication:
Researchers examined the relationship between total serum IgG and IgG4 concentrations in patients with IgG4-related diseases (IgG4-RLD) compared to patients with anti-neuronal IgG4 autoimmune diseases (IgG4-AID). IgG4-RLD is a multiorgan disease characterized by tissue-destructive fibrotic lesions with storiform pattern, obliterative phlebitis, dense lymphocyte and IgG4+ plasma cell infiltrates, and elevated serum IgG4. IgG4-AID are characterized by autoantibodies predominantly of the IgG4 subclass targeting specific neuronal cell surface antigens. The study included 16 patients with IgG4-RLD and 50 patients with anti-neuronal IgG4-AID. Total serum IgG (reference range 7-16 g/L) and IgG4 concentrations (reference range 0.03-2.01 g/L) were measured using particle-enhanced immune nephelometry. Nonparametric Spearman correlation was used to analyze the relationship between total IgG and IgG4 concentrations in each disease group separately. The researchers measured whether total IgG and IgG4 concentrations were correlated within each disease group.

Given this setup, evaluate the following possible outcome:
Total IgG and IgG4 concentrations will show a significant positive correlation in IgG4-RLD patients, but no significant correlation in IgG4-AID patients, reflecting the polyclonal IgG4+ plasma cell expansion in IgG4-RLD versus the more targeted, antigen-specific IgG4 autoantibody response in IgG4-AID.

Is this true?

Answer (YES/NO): NO